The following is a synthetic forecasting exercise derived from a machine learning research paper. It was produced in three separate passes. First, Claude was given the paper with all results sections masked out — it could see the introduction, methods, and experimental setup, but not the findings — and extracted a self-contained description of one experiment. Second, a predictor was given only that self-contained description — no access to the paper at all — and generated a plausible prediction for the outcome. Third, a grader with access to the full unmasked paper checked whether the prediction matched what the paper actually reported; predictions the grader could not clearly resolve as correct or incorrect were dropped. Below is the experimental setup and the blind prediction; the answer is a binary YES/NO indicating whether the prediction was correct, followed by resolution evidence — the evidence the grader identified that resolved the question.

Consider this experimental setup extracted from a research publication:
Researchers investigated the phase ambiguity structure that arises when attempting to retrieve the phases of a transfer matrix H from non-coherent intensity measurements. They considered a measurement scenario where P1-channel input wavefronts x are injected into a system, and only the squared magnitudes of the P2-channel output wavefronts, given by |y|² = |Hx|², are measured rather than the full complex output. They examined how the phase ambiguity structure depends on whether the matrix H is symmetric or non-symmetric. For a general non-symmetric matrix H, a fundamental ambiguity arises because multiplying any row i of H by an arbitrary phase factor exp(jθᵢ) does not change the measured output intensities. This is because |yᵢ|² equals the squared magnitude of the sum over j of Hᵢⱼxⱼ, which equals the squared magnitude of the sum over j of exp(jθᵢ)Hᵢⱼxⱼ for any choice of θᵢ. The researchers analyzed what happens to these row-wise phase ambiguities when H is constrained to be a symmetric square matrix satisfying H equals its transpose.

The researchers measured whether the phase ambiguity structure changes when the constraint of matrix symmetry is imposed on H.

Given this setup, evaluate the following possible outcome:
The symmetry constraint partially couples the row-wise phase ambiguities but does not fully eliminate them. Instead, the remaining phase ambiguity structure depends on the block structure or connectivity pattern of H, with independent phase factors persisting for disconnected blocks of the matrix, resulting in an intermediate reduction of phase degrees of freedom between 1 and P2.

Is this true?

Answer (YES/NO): NO